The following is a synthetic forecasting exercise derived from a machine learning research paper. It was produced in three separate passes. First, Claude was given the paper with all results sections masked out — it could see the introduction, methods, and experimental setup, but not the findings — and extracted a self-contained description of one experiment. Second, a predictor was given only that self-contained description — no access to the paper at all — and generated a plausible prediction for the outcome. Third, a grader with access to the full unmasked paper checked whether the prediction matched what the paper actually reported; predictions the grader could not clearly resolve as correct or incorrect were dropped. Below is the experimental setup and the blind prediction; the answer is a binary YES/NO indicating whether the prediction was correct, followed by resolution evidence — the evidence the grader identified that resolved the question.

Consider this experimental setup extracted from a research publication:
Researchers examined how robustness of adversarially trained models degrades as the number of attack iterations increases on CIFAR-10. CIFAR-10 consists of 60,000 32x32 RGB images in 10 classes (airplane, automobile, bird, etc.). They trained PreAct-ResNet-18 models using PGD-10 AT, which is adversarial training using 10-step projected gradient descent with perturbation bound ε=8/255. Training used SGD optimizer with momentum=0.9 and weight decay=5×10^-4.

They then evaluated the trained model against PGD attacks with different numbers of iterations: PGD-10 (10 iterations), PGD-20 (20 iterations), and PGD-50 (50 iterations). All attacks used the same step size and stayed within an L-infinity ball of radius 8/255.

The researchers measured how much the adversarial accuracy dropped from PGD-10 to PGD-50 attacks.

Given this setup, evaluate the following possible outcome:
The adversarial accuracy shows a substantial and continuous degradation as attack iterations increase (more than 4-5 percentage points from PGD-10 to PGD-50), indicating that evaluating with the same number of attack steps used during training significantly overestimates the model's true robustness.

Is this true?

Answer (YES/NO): NO